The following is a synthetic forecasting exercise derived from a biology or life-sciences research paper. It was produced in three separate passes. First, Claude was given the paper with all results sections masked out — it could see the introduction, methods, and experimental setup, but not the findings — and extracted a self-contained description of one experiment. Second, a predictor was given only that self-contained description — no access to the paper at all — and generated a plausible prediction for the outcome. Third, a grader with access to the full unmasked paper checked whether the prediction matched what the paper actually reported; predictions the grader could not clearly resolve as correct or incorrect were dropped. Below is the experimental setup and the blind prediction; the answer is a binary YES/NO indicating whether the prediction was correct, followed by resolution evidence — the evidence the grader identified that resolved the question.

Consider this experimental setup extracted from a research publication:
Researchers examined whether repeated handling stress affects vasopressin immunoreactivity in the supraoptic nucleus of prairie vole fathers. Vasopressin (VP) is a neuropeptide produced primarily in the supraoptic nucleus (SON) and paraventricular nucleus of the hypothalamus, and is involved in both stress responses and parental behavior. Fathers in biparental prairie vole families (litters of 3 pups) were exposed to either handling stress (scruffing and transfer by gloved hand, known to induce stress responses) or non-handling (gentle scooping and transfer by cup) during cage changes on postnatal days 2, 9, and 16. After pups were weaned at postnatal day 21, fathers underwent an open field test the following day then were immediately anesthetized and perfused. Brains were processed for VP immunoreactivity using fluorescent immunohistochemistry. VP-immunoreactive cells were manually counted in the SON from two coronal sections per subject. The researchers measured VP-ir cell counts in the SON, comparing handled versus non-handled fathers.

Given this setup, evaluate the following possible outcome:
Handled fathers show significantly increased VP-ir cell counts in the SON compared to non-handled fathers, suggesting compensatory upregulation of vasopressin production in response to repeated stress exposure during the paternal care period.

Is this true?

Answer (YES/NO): NO